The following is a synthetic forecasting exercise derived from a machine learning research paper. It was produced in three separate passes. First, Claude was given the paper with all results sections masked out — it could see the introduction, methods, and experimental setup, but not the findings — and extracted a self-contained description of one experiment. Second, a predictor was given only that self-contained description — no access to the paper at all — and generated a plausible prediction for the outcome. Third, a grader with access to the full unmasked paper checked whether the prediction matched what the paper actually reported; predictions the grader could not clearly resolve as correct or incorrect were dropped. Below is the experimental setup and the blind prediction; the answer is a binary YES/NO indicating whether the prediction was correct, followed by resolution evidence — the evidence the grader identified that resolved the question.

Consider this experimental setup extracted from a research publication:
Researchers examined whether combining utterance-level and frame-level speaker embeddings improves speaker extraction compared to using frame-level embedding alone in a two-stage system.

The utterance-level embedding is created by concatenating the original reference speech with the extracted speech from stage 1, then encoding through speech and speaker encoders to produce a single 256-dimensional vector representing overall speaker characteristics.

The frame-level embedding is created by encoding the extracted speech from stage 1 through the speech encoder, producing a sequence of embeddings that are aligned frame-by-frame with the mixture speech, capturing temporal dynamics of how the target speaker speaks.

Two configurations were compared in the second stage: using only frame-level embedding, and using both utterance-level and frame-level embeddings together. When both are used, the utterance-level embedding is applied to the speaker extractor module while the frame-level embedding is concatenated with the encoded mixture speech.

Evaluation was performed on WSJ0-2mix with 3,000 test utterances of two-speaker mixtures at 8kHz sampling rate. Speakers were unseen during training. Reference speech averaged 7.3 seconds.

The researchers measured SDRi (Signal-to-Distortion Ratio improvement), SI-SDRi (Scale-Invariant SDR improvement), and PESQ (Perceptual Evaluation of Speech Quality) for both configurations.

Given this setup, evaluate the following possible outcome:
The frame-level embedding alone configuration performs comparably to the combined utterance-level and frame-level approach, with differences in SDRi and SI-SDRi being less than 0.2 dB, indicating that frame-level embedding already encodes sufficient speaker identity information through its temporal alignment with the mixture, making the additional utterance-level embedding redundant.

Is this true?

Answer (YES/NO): YES